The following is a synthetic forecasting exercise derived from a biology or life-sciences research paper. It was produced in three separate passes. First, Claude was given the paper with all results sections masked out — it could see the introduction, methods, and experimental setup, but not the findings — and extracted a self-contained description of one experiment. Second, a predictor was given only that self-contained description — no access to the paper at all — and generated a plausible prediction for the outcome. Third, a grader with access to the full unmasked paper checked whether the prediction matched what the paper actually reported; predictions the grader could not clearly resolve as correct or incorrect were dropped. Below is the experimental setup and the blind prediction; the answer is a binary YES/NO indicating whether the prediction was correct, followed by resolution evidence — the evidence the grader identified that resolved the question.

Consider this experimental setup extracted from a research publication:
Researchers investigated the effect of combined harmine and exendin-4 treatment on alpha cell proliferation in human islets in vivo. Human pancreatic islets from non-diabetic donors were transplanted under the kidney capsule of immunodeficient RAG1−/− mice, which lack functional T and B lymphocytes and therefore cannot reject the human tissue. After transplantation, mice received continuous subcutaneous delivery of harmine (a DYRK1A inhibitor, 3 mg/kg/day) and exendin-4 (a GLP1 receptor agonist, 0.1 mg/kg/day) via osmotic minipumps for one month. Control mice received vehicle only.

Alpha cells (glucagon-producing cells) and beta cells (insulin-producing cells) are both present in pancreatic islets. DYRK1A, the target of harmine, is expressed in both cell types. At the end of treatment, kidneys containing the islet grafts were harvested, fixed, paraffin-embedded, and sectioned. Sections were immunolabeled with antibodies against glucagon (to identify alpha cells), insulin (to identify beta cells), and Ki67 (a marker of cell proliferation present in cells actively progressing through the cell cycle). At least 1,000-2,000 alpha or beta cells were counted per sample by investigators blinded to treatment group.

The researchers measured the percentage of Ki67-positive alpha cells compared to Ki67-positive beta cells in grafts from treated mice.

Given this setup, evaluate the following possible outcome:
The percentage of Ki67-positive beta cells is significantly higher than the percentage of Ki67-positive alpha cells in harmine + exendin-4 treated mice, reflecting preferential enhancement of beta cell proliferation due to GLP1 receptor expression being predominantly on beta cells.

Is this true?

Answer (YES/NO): YES